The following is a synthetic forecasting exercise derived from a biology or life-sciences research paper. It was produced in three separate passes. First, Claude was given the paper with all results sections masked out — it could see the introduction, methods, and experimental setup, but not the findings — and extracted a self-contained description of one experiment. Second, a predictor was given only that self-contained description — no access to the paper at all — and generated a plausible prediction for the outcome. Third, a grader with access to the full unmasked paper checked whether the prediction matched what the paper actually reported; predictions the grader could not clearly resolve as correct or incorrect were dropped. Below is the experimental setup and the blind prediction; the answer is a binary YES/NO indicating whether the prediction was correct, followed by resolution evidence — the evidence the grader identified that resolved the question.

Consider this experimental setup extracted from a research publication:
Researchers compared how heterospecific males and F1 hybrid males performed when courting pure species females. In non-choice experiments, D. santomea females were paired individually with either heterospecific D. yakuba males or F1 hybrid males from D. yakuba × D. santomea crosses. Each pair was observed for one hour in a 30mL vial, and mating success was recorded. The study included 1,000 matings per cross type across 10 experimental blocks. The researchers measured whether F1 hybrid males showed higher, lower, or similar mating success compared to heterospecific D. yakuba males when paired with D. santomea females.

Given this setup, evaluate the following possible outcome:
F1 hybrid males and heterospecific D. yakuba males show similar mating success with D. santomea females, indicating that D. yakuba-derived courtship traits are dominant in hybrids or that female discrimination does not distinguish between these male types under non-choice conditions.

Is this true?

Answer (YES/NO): NO